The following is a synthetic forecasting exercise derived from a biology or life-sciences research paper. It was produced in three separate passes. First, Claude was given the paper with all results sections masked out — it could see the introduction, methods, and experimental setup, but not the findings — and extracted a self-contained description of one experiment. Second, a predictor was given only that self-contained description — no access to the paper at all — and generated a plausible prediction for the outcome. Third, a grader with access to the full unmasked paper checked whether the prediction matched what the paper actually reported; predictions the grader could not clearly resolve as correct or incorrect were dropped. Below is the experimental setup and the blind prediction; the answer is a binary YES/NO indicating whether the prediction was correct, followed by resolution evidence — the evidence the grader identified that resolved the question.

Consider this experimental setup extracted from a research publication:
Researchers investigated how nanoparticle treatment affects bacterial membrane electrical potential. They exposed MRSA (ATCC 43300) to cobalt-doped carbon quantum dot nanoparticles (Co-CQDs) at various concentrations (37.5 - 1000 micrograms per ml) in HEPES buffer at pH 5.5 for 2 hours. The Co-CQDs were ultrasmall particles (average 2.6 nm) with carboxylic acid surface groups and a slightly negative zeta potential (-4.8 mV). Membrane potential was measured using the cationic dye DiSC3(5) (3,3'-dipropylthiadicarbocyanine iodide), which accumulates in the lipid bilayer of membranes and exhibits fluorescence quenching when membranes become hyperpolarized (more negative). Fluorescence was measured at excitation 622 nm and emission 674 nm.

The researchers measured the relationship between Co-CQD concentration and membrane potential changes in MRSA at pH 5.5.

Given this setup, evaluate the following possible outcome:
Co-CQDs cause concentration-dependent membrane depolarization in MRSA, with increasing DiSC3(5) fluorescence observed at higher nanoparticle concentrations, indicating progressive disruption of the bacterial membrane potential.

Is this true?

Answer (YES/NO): NO